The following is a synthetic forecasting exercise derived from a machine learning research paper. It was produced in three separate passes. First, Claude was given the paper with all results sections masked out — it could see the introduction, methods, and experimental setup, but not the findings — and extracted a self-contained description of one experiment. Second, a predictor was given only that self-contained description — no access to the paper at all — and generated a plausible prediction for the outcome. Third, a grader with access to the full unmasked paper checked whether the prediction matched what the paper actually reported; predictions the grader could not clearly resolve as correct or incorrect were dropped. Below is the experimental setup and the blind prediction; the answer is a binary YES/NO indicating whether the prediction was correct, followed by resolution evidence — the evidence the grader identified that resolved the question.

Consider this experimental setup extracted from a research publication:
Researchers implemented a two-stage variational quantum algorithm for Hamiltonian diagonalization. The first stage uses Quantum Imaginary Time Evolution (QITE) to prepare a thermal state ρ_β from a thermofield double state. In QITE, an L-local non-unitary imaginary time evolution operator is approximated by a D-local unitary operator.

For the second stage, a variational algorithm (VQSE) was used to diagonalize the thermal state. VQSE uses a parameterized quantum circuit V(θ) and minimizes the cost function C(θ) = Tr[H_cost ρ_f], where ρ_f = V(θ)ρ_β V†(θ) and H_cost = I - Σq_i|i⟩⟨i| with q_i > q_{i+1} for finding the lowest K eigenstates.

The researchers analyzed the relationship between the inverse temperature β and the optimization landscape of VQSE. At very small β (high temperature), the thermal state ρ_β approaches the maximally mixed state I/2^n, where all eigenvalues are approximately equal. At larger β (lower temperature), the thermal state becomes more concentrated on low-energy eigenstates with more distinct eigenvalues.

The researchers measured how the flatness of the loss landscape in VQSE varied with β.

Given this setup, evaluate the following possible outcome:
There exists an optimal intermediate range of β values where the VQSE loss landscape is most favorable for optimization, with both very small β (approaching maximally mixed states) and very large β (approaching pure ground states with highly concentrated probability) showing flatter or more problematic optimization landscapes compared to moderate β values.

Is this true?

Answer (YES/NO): NO